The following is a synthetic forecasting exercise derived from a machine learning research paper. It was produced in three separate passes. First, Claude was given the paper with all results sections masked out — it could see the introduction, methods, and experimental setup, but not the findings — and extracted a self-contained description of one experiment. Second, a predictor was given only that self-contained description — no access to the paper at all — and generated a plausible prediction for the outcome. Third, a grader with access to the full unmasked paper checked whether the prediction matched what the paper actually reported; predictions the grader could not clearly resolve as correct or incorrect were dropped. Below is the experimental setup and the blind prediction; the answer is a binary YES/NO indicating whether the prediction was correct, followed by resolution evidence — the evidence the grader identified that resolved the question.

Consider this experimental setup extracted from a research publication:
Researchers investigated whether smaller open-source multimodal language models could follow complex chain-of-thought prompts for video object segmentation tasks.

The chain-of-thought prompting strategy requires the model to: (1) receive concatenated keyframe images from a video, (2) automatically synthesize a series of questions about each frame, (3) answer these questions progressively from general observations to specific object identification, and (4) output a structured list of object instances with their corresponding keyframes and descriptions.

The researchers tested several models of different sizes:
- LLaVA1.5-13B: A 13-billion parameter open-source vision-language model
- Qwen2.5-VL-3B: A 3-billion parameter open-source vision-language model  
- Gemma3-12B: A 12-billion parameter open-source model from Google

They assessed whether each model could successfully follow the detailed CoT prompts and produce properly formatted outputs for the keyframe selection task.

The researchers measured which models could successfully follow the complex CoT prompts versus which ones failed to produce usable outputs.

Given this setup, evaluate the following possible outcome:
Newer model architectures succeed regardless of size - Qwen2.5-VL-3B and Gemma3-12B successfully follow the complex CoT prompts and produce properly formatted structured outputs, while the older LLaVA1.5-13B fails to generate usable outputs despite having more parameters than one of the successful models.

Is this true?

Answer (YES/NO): NO